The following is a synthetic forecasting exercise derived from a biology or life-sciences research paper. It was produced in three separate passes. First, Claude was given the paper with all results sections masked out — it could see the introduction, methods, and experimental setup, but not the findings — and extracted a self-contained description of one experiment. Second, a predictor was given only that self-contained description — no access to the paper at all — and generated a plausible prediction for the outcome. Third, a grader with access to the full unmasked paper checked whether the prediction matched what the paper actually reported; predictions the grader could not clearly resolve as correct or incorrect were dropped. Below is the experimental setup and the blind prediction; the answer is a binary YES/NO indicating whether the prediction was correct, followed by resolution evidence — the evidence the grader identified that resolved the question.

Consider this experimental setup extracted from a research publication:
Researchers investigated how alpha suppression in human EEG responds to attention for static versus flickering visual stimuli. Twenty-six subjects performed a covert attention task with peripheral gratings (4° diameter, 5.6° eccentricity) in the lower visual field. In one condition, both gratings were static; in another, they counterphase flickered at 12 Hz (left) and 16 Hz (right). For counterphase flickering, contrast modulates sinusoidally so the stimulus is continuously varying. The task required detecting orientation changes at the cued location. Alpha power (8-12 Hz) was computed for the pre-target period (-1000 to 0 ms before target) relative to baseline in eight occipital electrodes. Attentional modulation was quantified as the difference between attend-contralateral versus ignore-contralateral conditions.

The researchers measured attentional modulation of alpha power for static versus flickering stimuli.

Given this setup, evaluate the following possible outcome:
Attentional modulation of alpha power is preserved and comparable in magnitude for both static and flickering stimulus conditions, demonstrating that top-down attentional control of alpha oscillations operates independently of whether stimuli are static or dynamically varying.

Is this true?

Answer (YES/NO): NO